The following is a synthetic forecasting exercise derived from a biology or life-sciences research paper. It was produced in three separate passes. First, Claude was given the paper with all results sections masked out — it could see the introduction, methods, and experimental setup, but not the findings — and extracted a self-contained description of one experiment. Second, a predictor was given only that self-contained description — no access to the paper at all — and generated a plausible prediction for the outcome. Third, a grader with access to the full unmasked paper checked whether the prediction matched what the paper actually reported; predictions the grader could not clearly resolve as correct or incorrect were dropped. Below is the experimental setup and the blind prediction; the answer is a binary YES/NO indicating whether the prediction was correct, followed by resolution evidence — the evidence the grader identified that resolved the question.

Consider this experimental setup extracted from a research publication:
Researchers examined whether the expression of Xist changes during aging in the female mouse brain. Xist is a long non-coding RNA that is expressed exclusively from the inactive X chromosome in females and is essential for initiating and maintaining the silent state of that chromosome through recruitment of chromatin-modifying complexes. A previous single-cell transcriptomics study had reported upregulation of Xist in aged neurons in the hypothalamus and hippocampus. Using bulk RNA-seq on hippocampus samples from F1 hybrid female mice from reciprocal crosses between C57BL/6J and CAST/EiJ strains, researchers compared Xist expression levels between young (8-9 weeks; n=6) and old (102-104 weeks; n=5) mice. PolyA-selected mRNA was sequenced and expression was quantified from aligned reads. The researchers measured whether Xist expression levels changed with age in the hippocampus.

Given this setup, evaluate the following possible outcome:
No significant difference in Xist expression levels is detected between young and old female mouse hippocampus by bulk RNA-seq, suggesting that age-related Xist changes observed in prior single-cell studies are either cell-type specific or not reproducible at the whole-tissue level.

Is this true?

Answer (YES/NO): YES